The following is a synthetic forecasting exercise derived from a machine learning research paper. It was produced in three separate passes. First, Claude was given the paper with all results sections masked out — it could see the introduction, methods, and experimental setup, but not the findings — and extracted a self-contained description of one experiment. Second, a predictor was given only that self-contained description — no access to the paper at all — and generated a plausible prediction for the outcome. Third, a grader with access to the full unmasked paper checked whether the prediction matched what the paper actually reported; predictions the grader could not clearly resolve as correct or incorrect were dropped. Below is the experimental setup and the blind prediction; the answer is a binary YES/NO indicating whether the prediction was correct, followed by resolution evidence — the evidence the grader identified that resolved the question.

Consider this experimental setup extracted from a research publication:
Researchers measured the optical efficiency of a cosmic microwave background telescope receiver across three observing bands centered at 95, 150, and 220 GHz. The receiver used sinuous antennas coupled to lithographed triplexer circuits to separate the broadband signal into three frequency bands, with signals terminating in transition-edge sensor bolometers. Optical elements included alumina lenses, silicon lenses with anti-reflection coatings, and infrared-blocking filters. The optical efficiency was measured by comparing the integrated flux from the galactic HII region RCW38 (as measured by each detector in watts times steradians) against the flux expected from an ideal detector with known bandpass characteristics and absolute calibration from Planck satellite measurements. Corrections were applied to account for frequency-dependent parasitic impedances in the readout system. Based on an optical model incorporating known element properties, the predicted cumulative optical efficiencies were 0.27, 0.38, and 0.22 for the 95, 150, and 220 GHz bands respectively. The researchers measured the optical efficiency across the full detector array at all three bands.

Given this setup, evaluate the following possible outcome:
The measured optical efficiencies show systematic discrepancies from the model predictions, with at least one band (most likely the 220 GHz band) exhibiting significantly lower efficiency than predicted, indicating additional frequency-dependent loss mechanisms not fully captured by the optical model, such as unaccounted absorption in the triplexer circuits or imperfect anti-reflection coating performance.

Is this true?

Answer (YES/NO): YES